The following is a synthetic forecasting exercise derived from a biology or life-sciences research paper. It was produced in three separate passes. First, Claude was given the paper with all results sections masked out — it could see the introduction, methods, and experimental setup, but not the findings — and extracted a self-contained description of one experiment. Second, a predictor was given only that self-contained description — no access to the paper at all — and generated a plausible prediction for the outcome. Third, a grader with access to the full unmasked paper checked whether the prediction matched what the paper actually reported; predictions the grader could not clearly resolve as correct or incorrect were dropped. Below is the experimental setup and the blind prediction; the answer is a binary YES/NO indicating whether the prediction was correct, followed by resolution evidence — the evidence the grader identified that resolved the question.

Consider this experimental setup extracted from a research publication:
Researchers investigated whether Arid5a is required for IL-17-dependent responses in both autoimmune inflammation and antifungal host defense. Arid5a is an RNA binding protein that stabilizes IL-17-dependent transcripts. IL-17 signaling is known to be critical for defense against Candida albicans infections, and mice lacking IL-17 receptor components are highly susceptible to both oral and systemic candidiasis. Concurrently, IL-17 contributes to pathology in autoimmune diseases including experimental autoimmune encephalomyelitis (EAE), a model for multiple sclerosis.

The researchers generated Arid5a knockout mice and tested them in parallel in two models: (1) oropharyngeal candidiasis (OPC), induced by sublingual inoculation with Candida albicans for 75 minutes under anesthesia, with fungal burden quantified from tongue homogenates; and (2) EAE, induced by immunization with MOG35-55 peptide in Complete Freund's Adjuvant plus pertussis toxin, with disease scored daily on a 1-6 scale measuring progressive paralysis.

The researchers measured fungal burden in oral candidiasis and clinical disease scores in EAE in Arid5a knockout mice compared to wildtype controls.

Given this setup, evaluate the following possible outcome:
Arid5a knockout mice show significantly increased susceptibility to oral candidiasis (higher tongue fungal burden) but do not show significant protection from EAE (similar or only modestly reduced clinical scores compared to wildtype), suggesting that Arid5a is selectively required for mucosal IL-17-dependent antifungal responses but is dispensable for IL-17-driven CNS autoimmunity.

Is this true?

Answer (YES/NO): NO